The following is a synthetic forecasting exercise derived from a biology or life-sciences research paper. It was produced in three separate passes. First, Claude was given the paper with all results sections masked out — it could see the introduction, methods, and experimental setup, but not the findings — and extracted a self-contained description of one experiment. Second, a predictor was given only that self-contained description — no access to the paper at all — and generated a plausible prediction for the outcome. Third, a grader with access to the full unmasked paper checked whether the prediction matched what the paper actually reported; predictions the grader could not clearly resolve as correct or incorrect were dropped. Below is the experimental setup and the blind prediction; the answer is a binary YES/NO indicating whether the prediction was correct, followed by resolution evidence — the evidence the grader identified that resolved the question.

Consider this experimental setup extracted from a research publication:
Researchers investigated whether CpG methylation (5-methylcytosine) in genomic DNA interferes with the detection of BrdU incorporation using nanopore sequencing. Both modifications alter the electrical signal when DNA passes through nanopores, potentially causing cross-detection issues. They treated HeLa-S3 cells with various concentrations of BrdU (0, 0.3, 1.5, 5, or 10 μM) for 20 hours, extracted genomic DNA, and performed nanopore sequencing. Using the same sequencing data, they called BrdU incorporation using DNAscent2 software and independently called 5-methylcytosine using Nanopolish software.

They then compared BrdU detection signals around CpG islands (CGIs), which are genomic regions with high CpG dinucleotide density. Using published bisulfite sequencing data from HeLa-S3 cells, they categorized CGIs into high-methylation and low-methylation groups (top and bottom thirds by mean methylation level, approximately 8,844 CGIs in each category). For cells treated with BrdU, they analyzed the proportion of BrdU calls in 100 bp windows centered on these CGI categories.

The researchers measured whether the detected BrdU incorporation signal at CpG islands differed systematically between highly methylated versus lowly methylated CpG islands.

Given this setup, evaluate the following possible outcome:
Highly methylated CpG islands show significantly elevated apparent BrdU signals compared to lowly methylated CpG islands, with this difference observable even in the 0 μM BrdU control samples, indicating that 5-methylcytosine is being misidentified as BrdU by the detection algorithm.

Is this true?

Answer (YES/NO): NO